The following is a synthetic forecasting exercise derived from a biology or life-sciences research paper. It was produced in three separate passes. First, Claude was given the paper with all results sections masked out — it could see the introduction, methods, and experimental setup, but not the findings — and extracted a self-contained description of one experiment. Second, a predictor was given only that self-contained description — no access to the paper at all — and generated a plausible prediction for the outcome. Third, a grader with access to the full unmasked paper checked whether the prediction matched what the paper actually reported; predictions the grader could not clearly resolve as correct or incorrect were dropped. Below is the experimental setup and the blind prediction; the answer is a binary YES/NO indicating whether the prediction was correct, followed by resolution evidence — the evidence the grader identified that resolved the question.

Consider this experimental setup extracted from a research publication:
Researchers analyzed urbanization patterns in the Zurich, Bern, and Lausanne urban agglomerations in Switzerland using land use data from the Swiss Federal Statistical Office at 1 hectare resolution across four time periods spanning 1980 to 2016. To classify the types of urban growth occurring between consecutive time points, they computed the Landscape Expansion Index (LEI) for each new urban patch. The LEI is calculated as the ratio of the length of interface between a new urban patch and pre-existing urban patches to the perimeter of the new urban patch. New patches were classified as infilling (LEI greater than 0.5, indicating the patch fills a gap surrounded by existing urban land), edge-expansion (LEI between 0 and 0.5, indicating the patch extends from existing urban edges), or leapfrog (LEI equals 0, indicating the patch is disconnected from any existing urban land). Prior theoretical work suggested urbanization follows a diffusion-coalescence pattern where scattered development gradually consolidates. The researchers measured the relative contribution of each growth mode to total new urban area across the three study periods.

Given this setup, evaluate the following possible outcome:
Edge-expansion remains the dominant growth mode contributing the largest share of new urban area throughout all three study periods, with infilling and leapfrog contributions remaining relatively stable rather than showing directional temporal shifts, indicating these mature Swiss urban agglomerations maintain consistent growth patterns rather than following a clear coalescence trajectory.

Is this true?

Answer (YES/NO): NO